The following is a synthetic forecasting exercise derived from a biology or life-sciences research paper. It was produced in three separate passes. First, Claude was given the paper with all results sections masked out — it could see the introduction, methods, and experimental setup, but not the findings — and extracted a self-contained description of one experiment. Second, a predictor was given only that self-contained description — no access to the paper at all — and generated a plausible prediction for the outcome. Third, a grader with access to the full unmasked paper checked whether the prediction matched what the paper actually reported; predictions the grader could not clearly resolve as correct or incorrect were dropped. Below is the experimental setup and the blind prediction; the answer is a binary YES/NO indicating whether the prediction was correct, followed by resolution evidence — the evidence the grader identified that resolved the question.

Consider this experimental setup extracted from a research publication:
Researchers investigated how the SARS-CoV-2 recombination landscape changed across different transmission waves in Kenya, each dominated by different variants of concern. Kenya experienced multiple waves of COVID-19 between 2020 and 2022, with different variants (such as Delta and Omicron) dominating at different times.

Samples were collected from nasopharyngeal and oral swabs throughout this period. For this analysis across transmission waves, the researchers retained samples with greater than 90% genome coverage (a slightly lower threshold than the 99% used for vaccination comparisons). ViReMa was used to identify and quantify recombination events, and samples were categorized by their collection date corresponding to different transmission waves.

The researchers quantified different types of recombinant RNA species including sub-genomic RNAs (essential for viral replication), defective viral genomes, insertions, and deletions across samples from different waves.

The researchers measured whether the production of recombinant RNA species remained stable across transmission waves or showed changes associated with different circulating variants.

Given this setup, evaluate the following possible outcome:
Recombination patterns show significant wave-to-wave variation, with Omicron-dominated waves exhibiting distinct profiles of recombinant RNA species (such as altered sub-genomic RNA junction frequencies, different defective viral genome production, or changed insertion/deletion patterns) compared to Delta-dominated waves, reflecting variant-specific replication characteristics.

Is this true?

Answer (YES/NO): YES